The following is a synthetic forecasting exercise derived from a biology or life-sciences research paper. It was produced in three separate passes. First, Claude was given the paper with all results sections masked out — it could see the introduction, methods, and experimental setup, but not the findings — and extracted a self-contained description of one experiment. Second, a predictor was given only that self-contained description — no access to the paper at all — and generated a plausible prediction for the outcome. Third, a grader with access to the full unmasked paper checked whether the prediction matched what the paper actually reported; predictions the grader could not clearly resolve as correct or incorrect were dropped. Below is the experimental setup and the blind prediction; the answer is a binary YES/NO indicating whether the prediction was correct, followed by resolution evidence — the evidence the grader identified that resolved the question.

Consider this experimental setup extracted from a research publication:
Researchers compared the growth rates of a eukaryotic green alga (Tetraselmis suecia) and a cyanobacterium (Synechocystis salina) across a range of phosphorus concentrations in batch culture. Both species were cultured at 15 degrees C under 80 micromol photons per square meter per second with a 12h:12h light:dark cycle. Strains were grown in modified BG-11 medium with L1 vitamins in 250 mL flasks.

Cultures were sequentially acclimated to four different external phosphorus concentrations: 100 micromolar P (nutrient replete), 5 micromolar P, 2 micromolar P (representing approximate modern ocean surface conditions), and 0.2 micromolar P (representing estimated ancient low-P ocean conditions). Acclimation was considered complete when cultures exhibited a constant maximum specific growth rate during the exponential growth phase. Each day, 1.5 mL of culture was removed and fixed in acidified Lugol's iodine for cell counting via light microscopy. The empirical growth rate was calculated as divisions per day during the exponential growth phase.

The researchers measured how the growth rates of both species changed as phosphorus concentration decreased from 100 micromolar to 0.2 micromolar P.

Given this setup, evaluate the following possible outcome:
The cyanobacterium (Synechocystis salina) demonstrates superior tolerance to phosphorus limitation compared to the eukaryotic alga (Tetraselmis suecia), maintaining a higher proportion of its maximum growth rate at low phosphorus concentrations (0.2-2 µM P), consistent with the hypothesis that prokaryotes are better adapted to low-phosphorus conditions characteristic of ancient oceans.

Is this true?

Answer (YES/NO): NO